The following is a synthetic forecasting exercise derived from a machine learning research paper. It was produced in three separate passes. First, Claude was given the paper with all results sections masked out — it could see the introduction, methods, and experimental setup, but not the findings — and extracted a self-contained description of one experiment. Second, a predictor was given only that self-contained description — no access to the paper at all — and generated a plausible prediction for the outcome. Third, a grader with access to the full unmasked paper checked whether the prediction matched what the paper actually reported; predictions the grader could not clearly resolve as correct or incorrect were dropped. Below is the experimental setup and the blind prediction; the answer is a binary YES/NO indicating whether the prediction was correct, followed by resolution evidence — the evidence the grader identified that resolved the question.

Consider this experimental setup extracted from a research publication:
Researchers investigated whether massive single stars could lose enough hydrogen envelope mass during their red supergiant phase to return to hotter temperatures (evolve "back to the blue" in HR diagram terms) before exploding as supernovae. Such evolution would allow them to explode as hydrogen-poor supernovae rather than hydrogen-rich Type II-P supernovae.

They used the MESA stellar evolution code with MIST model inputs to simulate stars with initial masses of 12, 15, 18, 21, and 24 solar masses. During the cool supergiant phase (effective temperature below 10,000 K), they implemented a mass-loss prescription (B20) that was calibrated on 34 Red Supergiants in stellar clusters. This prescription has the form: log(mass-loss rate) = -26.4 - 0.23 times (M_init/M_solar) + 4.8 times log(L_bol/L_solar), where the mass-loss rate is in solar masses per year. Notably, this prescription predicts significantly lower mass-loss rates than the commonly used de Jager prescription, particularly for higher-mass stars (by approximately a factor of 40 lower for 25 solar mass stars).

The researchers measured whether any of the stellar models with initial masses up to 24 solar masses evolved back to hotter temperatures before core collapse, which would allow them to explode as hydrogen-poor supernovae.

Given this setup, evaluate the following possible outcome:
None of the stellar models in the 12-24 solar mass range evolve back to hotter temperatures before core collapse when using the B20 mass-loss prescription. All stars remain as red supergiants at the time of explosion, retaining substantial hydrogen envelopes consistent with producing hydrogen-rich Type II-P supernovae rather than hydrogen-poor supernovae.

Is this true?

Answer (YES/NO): YES